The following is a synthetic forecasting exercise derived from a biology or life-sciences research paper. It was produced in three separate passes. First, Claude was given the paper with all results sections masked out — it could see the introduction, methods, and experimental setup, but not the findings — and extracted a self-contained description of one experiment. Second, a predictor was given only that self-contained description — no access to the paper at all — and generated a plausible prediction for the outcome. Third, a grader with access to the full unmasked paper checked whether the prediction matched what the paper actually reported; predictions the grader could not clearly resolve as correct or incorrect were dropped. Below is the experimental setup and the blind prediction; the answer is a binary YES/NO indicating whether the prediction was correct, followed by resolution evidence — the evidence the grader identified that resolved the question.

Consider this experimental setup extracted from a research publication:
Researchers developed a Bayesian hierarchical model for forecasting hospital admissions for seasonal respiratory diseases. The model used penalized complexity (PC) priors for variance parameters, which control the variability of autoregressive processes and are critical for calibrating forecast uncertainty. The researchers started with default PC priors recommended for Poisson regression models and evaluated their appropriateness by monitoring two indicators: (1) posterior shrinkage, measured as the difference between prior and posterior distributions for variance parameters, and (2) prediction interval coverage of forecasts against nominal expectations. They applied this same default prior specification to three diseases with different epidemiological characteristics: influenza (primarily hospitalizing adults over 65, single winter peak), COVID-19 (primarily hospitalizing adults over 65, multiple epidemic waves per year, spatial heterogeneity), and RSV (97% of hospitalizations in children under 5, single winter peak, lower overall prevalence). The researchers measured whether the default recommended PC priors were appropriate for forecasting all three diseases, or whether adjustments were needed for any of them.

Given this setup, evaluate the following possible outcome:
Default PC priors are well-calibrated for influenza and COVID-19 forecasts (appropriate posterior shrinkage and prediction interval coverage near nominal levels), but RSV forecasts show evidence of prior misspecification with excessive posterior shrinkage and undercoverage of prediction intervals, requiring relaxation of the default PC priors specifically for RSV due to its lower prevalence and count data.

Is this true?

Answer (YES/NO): NO